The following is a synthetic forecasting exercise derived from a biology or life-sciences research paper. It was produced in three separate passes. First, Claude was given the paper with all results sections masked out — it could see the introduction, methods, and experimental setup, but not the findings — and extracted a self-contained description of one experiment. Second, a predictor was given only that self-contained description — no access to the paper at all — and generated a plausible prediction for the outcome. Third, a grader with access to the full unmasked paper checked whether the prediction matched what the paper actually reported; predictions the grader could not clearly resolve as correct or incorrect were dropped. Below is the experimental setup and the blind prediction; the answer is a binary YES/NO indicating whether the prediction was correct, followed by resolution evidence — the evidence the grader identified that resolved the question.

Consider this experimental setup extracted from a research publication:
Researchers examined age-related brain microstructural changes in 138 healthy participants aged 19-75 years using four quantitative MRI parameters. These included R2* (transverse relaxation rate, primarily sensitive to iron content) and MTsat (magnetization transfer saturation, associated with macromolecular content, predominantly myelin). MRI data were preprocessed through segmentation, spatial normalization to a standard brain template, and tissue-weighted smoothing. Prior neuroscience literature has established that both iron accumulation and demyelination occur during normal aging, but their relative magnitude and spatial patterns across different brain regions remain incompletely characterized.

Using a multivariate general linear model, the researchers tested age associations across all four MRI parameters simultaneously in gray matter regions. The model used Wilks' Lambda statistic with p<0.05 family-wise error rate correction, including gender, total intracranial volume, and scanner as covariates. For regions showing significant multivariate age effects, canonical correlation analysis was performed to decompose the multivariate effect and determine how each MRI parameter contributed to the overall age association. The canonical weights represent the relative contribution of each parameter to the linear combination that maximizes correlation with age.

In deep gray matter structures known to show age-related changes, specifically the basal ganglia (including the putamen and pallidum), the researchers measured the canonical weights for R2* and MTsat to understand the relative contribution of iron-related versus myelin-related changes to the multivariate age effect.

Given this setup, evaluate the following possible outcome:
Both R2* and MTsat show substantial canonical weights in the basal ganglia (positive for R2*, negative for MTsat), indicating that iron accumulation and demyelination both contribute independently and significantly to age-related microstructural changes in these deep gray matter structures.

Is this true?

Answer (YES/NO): NO